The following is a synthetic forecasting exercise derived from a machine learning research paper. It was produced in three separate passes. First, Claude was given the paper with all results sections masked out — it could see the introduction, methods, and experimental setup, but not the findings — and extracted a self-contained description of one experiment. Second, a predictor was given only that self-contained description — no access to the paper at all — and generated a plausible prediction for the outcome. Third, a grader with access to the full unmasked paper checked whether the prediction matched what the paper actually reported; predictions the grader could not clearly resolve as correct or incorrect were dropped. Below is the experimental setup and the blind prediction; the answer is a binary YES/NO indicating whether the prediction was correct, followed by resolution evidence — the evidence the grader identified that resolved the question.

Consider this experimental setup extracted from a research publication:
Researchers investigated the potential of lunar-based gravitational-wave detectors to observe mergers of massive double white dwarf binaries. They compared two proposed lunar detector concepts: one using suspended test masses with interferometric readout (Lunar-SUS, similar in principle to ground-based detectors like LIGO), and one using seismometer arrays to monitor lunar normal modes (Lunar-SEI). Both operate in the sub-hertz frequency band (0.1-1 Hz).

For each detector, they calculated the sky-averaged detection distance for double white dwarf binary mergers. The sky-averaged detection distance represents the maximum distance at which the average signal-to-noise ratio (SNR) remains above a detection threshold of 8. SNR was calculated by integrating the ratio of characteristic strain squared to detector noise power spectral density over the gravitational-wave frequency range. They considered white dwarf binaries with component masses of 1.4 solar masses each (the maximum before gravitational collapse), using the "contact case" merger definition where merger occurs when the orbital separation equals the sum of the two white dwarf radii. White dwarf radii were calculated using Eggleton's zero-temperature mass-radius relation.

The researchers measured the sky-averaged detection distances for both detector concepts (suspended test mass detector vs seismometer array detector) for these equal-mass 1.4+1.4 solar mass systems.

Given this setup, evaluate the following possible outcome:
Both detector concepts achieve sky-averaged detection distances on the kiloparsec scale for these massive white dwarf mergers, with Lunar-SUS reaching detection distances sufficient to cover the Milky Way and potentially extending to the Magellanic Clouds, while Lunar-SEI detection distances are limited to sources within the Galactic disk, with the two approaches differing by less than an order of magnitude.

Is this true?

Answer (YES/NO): NO